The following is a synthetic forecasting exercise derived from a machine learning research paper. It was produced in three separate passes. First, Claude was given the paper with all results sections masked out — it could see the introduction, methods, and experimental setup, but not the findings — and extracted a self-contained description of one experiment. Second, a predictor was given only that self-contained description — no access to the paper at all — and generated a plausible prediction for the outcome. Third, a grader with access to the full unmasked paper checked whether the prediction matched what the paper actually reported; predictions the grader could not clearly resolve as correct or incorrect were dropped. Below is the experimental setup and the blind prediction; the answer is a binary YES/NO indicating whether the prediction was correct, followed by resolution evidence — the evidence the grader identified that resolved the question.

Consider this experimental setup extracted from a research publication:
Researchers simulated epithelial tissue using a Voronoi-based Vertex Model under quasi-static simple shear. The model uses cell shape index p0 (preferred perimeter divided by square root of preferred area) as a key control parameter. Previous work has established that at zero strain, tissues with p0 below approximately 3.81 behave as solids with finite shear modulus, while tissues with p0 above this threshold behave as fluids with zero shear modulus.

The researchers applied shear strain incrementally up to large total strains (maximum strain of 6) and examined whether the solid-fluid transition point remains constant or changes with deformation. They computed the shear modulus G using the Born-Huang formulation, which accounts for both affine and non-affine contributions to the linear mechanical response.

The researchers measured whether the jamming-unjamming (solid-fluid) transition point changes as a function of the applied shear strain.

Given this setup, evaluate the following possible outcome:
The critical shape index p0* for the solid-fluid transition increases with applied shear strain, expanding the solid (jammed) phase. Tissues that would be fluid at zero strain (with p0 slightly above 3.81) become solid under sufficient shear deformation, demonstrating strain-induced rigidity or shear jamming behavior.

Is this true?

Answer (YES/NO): YES